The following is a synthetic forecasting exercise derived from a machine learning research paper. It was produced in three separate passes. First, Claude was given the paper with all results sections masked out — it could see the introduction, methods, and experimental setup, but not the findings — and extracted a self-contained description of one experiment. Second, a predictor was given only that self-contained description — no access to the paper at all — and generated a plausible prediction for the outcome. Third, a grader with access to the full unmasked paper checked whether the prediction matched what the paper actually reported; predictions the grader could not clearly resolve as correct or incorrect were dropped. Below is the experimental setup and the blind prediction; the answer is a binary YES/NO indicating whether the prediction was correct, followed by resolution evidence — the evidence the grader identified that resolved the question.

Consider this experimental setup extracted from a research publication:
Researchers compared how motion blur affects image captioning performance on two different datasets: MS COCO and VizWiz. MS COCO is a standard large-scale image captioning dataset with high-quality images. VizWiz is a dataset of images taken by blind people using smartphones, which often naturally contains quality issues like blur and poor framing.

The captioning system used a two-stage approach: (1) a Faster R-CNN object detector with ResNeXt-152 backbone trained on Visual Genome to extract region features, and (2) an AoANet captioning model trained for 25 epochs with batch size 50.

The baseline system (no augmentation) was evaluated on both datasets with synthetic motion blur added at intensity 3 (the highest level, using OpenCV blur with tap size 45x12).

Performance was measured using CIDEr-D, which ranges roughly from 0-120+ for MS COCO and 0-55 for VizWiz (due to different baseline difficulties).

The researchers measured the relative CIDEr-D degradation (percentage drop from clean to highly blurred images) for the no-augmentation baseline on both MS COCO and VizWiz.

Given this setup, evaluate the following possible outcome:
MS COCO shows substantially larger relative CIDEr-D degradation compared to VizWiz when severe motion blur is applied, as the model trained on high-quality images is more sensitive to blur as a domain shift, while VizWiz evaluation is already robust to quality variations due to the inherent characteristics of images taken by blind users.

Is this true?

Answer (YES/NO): YES